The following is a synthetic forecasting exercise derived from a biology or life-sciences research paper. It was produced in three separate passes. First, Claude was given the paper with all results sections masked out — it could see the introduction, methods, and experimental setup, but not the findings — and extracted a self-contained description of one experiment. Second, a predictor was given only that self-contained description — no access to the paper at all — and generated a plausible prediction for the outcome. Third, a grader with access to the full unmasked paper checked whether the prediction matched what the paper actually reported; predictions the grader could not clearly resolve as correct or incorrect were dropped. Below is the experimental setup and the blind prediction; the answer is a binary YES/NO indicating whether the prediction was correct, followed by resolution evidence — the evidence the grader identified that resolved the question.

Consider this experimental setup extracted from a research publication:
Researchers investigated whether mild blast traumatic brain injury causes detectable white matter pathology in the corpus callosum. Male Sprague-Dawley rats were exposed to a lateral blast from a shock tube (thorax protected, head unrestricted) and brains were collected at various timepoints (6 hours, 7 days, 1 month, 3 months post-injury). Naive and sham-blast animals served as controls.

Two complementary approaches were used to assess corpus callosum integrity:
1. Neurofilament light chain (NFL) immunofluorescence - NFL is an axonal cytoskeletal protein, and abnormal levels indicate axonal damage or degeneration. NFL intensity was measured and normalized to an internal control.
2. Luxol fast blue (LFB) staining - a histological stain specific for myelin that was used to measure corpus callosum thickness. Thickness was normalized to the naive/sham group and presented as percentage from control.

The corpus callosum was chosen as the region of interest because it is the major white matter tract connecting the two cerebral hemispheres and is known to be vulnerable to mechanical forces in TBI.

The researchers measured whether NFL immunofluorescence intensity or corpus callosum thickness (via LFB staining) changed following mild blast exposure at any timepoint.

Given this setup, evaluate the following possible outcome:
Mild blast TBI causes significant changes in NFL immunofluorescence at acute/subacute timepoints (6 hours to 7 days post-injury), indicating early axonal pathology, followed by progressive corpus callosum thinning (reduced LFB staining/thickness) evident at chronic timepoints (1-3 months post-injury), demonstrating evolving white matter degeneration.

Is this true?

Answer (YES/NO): NO